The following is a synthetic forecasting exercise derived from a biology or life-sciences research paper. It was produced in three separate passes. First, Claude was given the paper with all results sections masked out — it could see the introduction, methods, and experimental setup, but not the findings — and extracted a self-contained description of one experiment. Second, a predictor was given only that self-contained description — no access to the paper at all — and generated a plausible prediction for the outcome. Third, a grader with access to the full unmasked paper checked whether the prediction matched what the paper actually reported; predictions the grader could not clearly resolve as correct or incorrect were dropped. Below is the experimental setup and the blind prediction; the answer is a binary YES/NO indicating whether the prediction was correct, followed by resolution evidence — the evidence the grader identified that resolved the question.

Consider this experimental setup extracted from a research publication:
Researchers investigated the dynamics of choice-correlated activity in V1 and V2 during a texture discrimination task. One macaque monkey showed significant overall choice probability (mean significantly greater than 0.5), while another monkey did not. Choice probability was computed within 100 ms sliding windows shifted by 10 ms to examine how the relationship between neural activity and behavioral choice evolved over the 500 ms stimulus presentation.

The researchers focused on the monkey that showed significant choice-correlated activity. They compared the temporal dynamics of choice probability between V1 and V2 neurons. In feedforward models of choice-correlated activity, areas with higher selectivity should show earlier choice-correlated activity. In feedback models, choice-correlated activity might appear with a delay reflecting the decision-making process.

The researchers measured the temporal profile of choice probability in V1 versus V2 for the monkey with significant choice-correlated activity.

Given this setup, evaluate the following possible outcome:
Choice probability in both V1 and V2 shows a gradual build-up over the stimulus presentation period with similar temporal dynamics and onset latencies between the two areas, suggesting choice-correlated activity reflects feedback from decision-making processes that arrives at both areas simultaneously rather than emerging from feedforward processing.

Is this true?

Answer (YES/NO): NO